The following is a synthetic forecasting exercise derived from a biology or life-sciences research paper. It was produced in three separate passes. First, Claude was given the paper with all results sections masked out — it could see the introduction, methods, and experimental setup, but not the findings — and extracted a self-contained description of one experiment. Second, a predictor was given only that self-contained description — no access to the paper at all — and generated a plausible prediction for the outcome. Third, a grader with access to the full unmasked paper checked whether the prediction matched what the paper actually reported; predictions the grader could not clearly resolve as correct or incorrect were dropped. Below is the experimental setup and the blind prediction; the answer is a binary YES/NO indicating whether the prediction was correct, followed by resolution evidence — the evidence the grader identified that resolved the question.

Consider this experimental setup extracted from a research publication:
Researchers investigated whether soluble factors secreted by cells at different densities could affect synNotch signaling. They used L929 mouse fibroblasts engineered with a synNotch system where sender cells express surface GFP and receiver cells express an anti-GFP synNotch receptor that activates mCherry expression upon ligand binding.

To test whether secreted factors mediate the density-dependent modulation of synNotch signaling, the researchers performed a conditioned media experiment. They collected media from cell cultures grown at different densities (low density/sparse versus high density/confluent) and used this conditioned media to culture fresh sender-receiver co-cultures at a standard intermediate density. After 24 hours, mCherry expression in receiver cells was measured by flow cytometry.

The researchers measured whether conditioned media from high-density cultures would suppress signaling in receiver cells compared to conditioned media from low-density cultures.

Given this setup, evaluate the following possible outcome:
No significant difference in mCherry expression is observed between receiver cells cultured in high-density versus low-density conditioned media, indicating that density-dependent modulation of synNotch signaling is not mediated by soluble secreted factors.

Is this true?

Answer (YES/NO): YES